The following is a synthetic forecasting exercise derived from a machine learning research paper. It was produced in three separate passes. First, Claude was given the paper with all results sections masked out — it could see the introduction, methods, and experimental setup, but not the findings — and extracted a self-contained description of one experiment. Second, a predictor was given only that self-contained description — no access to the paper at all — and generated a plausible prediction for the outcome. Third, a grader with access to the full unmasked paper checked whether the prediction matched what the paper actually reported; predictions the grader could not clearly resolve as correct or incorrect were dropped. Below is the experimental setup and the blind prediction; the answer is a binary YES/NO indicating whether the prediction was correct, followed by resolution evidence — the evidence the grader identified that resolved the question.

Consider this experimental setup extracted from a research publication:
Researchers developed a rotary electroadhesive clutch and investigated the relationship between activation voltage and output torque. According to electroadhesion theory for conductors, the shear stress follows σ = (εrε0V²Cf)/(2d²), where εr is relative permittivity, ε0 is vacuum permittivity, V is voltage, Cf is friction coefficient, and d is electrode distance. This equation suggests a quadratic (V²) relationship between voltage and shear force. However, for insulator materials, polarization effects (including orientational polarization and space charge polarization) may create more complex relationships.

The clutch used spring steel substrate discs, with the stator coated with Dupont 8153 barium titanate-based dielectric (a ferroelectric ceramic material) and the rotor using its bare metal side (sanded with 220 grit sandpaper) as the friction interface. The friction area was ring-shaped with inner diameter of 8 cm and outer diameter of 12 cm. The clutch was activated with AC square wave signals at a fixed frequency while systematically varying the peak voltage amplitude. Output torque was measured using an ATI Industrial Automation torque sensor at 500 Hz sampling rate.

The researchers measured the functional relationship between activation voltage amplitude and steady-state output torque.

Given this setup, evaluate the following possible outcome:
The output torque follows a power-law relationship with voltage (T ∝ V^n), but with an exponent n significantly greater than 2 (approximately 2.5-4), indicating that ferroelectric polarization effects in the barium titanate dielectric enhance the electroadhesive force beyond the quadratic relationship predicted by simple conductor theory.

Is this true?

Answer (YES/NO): YES